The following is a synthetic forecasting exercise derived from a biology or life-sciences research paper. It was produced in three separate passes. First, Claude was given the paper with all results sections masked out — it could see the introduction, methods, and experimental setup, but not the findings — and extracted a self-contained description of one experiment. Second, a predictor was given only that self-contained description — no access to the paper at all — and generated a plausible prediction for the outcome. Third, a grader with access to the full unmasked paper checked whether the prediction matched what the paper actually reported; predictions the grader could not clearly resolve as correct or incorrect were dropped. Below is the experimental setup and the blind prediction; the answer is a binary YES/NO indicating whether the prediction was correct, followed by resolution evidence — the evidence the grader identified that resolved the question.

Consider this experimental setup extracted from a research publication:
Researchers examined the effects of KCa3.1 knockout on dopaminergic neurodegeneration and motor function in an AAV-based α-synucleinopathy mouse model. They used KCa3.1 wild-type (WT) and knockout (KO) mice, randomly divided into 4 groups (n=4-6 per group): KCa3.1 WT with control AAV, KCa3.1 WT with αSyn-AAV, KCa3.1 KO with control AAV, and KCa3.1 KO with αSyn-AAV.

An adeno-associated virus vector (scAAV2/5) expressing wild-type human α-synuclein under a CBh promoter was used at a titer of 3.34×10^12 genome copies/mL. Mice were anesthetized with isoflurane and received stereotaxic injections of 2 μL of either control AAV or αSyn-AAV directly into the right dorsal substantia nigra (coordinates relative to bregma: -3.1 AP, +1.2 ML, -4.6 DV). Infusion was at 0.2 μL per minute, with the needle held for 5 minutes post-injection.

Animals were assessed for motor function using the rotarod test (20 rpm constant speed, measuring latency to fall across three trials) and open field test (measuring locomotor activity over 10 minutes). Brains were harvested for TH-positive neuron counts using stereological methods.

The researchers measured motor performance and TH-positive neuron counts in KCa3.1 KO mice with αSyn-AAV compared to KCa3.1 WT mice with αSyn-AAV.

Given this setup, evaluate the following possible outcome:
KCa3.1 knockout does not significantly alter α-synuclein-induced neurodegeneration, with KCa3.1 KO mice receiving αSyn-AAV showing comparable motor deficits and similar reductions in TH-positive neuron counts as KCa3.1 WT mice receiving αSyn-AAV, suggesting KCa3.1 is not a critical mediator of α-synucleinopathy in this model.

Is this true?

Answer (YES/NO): NO